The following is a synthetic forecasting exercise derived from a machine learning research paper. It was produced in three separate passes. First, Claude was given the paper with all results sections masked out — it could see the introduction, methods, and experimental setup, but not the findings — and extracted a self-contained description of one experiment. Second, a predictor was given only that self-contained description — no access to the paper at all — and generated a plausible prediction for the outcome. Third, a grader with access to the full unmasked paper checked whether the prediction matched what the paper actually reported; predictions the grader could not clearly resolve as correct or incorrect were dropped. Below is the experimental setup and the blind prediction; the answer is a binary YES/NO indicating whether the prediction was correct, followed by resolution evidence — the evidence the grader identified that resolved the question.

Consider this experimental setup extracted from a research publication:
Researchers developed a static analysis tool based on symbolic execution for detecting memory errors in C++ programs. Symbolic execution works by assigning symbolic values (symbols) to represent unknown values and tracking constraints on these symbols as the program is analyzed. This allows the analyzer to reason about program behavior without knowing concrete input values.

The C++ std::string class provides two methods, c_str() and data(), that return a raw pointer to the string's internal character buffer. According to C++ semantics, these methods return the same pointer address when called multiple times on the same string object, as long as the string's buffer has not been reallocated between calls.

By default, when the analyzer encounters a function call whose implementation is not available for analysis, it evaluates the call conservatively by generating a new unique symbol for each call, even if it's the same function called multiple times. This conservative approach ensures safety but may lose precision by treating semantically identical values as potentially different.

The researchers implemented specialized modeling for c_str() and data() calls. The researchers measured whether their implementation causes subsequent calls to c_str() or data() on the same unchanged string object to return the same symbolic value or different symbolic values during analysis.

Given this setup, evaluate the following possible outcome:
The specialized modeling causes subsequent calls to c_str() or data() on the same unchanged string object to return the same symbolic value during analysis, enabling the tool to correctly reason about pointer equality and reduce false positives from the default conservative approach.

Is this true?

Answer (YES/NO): YES